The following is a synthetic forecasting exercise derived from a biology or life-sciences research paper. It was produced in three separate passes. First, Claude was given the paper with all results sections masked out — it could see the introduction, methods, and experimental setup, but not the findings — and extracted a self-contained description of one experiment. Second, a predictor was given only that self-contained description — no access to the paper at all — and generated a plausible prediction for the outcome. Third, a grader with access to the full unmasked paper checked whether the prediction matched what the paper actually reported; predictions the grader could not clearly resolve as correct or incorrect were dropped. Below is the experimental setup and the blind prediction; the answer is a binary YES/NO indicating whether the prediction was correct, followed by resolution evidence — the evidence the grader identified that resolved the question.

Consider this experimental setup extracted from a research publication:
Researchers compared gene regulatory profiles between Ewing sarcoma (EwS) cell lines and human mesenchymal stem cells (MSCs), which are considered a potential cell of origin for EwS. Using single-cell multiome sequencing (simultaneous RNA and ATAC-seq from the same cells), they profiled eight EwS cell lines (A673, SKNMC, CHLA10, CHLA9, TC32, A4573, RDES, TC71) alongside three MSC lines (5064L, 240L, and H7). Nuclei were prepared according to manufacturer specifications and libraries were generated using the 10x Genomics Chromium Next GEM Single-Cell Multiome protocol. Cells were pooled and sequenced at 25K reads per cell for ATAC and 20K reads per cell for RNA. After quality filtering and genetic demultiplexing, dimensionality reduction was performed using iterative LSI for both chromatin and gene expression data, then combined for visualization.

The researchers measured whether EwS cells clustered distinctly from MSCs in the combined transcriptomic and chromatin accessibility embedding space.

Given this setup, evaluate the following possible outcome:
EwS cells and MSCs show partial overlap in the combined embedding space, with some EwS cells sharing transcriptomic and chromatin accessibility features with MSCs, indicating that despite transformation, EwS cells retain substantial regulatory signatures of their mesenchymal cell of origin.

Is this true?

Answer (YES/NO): NO